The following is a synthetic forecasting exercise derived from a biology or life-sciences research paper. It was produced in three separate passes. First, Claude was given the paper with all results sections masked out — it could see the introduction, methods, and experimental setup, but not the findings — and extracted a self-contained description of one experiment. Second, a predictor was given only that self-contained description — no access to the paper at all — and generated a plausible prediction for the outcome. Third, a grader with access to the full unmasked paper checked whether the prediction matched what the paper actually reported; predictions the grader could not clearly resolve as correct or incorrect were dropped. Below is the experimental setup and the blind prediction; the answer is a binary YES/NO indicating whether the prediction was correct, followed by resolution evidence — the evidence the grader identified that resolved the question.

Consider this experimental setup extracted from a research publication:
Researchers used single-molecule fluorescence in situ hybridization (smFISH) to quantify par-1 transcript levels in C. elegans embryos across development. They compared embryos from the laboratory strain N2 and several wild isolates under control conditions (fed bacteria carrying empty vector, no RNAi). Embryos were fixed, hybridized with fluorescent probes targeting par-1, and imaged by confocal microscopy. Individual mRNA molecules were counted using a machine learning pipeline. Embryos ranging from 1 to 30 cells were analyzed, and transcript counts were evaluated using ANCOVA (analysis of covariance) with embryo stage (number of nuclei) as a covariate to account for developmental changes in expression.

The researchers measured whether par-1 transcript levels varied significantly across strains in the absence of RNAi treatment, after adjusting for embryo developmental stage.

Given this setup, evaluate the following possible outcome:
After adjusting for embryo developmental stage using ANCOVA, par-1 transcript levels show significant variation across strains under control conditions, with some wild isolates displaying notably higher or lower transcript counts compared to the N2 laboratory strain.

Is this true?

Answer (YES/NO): YES